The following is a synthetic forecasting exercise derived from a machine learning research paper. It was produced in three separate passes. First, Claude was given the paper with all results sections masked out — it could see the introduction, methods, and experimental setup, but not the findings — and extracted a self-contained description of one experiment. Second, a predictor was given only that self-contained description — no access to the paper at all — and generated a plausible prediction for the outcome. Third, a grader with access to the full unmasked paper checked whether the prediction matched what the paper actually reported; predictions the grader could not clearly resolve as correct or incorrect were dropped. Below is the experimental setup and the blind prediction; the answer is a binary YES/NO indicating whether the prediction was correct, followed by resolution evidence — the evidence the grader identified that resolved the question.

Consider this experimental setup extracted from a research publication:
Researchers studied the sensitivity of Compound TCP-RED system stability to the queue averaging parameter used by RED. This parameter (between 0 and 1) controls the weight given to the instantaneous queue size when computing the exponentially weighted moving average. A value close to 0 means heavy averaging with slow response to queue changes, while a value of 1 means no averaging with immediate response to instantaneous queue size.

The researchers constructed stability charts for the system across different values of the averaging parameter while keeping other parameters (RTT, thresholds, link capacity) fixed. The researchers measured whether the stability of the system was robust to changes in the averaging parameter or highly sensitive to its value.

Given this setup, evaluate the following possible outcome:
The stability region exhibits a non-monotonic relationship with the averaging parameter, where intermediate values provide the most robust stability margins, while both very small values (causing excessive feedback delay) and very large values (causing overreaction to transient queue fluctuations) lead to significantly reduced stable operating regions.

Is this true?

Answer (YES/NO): NO